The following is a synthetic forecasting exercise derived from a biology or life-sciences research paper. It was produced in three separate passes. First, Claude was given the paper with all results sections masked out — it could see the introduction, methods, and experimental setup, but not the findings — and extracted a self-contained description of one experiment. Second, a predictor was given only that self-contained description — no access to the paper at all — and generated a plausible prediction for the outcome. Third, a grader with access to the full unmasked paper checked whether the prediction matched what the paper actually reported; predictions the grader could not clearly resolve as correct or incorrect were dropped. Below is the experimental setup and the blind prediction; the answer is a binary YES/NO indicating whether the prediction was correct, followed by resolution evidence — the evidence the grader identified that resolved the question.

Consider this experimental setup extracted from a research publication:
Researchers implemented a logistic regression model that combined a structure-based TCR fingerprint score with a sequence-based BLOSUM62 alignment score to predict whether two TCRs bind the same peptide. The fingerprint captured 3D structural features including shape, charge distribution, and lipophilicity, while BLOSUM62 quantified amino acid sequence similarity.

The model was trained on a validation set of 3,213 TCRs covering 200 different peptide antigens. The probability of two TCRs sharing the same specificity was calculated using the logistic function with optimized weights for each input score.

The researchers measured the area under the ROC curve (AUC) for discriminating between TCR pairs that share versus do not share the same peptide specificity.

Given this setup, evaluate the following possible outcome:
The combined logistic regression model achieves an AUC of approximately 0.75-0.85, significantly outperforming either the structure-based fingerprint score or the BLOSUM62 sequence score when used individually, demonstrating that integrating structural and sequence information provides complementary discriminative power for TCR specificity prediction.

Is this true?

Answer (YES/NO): NO